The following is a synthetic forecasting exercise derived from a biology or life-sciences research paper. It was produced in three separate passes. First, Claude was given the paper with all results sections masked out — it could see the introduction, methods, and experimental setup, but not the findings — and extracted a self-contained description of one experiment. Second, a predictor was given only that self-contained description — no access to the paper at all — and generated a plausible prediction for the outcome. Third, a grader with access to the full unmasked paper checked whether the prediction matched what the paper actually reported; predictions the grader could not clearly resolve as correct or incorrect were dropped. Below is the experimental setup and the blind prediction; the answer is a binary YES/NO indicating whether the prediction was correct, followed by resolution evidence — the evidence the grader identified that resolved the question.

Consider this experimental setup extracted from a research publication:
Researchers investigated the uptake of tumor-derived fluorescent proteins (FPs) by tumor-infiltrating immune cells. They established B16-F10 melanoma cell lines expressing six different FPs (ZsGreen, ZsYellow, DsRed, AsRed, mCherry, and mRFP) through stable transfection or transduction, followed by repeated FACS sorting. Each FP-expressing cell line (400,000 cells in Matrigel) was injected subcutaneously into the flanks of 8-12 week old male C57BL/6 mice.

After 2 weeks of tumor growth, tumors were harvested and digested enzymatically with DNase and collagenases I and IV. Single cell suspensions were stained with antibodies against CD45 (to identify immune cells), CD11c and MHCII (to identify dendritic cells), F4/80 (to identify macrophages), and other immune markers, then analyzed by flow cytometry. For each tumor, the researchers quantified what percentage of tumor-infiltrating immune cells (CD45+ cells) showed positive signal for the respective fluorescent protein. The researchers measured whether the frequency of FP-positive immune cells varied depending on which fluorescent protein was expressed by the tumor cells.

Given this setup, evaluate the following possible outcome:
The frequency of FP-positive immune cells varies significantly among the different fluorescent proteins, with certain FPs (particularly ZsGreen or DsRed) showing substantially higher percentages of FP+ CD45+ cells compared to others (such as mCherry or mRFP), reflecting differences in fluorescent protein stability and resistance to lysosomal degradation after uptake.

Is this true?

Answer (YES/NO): NO